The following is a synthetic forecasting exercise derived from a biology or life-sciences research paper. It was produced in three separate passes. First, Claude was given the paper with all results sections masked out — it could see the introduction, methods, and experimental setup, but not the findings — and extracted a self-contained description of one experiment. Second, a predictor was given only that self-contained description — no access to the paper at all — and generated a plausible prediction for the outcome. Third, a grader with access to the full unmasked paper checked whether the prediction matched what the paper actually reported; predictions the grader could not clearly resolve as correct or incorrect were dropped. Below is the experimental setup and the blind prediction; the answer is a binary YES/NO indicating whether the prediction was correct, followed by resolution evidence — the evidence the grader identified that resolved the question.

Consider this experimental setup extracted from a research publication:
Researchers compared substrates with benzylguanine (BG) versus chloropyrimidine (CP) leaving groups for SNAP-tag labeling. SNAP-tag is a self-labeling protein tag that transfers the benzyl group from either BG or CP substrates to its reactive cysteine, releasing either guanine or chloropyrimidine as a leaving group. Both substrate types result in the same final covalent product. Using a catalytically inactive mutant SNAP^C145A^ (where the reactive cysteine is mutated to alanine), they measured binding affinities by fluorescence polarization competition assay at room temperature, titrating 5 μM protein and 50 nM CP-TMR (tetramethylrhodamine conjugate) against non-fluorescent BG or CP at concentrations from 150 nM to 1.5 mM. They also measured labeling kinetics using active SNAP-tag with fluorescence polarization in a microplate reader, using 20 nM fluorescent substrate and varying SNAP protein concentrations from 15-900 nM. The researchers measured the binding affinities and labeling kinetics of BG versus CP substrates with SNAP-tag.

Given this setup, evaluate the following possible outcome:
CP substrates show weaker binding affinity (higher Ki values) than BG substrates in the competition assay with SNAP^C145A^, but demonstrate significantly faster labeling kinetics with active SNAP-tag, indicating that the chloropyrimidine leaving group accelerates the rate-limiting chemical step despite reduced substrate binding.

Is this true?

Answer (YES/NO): NO